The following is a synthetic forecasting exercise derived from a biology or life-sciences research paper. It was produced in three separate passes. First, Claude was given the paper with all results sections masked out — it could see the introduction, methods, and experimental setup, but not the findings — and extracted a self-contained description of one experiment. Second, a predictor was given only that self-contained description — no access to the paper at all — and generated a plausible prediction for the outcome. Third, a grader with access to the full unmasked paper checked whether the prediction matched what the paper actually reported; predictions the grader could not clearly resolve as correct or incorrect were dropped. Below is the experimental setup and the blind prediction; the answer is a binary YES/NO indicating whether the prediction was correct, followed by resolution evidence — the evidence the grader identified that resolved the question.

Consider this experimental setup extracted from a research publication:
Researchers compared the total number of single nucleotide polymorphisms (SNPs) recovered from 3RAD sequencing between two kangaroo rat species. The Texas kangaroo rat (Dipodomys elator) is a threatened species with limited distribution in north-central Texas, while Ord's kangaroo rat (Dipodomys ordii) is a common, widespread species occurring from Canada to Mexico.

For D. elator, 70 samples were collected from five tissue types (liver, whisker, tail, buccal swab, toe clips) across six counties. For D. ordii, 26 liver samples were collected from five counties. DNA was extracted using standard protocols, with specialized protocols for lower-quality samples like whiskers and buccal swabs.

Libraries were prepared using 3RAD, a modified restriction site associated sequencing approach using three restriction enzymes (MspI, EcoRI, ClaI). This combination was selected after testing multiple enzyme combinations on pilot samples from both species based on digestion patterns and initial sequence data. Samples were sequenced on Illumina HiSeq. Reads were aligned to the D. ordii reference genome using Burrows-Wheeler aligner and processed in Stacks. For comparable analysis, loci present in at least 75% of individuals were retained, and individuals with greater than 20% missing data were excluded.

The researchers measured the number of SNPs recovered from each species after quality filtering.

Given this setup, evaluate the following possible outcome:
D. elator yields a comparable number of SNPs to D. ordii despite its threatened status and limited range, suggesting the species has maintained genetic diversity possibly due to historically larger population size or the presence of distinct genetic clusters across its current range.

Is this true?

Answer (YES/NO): NO